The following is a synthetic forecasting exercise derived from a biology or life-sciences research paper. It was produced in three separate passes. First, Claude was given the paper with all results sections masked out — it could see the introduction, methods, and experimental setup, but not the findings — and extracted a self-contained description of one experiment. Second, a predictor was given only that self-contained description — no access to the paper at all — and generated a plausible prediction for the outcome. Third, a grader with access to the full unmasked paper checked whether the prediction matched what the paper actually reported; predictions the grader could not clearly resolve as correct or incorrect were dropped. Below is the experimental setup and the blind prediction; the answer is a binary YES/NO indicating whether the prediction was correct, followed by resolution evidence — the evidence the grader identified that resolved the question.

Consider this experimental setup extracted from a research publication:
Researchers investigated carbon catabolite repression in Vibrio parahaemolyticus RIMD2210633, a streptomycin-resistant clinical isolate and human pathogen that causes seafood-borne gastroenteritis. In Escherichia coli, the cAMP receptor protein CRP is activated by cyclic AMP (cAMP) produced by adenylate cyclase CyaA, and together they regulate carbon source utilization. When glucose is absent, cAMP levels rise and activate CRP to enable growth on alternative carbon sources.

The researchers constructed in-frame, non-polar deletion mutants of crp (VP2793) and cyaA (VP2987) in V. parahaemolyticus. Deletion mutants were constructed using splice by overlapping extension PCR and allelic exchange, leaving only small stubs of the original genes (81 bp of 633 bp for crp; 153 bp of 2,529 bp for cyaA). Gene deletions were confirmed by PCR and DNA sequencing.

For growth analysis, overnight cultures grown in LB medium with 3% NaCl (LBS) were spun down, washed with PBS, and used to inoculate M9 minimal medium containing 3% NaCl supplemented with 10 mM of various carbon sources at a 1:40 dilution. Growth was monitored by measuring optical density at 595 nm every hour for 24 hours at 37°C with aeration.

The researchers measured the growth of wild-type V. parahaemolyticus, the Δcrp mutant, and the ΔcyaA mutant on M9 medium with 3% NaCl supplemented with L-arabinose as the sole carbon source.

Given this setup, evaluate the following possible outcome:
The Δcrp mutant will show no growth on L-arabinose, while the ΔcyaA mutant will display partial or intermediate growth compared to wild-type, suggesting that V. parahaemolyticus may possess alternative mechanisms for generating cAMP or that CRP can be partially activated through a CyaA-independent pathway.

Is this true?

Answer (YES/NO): NO